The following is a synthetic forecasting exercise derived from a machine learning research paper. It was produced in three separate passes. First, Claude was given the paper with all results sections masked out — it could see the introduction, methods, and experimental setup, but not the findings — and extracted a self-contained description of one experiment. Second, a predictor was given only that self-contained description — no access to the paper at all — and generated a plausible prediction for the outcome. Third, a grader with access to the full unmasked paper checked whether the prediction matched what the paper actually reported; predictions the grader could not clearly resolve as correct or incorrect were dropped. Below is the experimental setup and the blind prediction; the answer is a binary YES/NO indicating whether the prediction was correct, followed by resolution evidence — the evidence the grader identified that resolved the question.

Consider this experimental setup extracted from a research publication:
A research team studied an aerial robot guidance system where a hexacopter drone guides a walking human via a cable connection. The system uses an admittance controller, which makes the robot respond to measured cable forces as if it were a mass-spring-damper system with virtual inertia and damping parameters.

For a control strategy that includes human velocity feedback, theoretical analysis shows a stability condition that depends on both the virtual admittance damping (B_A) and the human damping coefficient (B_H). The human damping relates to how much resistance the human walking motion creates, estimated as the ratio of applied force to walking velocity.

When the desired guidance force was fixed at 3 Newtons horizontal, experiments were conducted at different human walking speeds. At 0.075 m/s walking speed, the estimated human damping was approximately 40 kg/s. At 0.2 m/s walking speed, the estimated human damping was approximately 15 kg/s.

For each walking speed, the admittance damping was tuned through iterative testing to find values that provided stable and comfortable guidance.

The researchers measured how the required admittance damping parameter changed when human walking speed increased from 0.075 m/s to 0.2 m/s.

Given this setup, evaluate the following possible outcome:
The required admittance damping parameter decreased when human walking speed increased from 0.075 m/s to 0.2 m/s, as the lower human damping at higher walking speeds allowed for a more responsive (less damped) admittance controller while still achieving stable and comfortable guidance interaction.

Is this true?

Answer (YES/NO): YES